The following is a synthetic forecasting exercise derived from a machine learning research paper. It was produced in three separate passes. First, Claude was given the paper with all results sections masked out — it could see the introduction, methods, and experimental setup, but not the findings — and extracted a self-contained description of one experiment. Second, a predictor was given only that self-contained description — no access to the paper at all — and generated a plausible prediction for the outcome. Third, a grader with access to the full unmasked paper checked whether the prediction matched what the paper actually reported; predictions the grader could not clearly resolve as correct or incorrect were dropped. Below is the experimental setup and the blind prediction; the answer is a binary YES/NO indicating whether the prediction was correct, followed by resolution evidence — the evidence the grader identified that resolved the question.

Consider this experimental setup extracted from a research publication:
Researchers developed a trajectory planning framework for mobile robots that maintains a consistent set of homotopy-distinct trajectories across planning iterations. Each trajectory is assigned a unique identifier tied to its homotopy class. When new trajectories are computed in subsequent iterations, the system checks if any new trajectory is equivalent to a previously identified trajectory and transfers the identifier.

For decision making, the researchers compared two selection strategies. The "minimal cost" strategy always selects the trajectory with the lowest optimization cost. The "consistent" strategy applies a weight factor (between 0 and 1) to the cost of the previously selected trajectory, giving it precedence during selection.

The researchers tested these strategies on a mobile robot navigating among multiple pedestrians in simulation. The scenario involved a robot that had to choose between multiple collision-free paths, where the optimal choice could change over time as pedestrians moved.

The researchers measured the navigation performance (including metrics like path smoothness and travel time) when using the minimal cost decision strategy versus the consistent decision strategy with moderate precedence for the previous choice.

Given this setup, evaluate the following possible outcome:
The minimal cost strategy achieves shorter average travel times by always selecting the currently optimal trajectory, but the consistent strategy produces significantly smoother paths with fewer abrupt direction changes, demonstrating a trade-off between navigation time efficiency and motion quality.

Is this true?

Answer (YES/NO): NO